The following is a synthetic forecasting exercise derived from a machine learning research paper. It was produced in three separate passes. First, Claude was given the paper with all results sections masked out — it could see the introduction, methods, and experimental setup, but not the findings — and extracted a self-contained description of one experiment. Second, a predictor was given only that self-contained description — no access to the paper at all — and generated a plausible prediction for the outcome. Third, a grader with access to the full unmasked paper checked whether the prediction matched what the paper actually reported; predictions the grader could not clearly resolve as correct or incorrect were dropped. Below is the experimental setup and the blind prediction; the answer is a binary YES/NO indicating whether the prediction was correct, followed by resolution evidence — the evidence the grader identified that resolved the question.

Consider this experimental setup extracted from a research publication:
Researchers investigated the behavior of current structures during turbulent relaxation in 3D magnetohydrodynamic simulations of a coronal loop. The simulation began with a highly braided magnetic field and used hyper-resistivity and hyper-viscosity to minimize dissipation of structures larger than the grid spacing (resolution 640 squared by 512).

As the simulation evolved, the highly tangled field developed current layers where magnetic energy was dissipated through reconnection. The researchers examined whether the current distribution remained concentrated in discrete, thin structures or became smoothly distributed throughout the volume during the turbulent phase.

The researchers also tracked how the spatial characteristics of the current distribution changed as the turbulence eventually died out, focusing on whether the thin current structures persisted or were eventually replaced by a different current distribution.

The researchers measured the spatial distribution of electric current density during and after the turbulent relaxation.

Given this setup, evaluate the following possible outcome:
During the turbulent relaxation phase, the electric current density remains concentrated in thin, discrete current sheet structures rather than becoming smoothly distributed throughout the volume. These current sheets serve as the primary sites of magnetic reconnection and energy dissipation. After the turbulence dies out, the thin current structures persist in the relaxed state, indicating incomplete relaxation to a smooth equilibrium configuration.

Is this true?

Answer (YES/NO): NO